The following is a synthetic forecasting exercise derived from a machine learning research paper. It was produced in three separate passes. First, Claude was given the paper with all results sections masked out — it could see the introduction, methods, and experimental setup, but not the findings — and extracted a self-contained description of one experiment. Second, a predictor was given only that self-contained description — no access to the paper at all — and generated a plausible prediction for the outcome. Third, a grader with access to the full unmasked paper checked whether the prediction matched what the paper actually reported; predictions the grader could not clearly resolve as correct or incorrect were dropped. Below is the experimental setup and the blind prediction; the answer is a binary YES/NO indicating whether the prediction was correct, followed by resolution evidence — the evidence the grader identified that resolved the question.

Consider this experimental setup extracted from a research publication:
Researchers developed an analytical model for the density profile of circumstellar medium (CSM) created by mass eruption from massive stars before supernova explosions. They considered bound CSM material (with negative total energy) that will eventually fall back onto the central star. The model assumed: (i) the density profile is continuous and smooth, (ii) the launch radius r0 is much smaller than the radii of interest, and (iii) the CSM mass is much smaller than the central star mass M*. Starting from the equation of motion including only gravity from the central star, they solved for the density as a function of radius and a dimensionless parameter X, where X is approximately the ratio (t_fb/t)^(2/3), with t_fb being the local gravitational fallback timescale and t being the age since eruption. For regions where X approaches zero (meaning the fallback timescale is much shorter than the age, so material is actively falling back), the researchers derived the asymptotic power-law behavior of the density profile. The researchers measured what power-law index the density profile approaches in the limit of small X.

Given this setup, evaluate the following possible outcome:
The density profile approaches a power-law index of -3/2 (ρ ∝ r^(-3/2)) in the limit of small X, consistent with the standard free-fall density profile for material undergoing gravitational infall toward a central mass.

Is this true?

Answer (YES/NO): YES